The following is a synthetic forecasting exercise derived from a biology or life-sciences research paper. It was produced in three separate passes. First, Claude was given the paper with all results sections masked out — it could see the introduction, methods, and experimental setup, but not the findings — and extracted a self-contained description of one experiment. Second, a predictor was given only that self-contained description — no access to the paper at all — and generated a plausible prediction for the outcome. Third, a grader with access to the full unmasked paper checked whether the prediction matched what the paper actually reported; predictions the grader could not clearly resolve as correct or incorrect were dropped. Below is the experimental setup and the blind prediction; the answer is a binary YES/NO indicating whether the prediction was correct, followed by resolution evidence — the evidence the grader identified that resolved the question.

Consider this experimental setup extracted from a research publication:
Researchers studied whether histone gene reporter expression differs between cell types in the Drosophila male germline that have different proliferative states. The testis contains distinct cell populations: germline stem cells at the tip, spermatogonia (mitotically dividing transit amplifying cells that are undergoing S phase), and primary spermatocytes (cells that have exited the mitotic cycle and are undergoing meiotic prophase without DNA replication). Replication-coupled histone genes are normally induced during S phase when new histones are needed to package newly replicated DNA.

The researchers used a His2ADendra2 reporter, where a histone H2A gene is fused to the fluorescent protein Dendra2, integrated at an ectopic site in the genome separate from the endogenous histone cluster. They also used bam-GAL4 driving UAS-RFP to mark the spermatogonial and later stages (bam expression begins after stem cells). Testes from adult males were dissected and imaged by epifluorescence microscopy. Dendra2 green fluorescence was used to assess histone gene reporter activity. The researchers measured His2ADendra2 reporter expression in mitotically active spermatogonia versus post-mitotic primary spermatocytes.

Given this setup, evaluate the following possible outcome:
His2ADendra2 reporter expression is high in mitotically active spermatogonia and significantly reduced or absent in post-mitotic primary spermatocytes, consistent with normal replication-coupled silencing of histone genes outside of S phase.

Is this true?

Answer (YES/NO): NO